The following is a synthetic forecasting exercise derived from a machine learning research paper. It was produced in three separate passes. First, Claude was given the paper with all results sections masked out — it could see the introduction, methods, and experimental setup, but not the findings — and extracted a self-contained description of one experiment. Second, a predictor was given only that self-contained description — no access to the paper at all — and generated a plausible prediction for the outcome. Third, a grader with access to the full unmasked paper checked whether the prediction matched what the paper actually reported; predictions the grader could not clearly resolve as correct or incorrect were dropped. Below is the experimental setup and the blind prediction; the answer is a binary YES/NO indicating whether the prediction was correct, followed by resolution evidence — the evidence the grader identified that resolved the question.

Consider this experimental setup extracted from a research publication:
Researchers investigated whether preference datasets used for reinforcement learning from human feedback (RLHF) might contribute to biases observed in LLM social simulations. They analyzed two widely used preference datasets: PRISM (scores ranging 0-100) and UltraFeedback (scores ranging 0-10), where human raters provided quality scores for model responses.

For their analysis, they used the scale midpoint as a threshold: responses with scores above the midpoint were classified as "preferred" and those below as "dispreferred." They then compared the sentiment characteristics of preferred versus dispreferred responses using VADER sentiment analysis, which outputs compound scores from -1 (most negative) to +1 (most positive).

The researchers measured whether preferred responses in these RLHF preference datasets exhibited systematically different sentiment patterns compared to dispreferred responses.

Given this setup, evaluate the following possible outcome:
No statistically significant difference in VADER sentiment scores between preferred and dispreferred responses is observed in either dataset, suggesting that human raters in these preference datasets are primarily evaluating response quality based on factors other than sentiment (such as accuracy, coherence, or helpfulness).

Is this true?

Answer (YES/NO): NO